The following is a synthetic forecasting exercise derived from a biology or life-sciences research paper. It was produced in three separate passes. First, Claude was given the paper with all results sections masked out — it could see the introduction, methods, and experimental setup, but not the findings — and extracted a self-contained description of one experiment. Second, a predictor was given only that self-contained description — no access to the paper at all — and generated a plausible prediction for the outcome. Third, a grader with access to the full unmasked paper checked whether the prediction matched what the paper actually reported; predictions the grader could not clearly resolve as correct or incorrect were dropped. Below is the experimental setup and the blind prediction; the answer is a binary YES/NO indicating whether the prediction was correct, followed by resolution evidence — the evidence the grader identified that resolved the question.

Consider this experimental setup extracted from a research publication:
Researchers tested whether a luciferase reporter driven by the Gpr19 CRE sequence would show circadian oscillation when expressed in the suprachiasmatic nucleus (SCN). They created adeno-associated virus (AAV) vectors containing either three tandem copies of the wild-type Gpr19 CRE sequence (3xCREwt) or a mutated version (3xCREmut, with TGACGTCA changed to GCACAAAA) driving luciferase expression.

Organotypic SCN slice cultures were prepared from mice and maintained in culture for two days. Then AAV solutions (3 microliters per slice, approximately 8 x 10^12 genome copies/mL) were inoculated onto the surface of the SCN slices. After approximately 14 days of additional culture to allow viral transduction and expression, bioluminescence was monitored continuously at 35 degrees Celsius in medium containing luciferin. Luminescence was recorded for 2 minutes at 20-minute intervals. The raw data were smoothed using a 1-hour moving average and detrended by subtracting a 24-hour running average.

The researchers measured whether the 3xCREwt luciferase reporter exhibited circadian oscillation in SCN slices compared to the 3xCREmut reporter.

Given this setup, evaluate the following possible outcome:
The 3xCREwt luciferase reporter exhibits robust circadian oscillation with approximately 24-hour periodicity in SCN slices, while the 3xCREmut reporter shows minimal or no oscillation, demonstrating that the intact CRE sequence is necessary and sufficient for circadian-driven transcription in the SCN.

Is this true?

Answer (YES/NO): YES